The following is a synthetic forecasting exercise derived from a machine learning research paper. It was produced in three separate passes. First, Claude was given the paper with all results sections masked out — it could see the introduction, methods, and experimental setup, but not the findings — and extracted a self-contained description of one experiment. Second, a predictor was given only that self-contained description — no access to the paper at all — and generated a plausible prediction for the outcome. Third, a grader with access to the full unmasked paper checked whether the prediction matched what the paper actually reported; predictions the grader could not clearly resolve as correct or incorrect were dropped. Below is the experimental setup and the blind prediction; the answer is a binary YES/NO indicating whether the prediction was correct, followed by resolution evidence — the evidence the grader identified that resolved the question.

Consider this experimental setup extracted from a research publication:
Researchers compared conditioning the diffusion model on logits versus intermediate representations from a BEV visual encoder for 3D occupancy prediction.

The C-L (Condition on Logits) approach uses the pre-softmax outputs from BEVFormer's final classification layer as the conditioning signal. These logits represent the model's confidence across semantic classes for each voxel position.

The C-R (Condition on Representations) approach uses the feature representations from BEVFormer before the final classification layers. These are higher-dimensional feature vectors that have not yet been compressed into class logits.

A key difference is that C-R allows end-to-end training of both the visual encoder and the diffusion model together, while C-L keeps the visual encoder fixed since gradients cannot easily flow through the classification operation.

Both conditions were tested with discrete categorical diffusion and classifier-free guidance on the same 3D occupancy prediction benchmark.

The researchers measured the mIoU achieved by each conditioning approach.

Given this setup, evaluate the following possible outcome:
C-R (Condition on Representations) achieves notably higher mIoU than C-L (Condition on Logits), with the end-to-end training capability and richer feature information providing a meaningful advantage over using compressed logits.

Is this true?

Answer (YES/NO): YES